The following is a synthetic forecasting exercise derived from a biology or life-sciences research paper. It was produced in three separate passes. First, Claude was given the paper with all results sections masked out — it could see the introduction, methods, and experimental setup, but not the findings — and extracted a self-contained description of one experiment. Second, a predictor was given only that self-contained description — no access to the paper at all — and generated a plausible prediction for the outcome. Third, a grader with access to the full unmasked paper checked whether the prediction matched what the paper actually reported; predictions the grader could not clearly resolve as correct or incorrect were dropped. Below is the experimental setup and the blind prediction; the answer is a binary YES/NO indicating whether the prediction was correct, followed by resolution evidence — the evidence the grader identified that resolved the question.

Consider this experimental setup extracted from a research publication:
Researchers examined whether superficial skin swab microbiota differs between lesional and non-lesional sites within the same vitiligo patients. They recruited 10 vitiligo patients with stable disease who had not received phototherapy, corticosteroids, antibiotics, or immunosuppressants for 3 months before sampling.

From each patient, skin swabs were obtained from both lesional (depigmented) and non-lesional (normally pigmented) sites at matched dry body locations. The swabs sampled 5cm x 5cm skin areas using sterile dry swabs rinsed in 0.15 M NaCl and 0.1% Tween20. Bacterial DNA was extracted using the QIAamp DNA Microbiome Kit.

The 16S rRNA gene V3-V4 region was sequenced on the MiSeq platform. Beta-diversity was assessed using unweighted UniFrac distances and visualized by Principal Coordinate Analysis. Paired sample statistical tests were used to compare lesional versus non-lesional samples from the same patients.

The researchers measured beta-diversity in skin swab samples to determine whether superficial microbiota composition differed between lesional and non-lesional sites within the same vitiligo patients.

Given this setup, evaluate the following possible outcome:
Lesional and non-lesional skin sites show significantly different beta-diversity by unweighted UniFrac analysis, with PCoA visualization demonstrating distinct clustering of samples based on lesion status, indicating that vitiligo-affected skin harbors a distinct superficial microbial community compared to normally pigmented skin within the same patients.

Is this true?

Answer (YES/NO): NO